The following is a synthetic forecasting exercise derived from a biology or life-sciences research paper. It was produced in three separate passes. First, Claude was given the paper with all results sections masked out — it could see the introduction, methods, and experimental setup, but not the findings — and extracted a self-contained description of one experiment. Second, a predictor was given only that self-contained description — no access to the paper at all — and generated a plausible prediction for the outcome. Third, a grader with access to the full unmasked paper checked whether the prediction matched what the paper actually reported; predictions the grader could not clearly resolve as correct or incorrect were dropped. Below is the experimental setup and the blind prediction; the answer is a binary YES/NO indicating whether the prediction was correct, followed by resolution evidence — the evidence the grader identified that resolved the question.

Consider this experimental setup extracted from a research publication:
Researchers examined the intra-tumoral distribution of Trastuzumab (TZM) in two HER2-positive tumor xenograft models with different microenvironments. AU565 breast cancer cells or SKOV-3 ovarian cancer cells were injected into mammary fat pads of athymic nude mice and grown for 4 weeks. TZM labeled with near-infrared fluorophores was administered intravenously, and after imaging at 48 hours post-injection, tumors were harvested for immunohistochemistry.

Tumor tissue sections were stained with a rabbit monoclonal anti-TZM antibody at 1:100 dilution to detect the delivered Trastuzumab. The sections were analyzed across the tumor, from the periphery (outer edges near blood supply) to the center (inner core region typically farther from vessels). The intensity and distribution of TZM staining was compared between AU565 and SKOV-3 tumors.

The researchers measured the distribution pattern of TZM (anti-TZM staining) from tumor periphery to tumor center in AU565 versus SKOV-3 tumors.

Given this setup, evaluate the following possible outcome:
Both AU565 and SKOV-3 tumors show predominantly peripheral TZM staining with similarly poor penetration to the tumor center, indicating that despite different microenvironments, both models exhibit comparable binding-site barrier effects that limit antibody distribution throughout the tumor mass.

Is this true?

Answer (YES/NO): NO